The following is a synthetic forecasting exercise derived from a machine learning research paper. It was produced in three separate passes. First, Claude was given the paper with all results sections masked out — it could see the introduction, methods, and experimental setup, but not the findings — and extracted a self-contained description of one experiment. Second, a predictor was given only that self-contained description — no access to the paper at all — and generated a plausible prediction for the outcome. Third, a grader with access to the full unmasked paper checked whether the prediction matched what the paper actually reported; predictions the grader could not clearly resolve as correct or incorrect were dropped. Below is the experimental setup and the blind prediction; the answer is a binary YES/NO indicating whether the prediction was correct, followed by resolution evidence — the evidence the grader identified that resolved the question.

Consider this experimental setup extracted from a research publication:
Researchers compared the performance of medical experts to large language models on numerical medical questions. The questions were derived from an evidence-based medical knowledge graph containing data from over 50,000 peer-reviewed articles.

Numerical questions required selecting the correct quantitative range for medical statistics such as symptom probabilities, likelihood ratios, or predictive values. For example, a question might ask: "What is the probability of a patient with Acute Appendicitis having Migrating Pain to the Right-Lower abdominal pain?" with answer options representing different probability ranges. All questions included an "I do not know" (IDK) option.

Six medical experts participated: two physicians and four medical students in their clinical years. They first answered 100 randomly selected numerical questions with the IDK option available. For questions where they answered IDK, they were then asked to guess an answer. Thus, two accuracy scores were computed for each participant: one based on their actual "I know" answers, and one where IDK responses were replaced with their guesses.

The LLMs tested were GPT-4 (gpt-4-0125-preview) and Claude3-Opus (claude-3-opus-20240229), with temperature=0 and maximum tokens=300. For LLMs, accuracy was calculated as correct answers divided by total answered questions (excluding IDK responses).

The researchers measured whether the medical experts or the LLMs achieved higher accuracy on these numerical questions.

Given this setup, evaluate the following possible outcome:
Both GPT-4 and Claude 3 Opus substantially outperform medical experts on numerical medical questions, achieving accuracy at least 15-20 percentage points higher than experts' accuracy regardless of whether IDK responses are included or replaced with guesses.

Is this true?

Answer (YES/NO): NO